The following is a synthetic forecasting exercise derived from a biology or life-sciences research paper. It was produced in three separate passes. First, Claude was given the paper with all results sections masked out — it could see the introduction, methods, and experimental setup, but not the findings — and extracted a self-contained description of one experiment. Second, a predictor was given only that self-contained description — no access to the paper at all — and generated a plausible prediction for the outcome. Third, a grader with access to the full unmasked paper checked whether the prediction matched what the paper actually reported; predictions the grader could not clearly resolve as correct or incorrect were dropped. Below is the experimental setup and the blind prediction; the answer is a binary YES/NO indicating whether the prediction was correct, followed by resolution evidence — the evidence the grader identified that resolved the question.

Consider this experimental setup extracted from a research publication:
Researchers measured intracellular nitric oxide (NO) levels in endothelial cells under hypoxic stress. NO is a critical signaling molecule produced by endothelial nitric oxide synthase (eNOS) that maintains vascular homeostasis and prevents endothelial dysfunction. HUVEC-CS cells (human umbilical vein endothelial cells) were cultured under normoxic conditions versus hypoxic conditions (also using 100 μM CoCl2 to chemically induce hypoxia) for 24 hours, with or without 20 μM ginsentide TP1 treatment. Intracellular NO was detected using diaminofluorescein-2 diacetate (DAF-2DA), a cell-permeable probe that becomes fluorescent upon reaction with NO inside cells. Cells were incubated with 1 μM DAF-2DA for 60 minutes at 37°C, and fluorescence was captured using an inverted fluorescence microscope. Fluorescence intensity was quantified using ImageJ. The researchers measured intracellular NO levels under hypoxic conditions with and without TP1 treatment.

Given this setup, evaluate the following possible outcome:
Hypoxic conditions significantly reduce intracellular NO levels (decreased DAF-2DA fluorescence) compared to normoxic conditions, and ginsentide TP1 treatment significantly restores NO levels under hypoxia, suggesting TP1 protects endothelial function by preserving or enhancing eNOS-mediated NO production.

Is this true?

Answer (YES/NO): YES